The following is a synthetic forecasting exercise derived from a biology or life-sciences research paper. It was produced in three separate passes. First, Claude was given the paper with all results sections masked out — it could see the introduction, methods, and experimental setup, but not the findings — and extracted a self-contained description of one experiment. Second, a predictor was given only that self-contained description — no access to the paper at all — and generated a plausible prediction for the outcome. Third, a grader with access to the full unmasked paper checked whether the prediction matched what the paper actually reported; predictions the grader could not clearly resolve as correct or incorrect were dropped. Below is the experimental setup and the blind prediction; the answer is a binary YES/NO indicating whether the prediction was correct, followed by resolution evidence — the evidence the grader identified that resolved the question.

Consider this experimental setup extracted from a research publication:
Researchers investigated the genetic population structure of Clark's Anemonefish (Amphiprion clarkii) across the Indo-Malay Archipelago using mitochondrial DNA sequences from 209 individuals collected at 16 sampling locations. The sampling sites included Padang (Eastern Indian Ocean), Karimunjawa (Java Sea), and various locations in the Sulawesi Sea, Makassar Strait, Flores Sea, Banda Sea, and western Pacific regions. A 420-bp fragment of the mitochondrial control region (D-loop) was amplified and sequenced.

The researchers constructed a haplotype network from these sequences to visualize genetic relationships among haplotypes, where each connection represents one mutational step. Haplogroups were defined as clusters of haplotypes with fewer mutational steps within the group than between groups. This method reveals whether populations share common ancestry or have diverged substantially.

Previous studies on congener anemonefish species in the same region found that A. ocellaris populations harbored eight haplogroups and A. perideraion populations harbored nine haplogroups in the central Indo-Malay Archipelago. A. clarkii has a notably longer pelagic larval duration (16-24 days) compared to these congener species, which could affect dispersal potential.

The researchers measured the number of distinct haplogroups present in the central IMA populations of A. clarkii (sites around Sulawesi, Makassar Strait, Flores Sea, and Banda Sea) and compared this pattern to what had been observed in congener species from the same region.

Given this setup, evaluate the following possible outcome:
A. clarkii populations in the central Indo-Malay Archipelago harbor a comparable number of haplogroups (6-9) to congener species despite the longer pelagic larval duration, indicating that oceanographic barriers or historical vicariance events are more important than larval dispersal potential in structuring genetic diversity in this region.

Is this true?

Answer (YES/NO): NO